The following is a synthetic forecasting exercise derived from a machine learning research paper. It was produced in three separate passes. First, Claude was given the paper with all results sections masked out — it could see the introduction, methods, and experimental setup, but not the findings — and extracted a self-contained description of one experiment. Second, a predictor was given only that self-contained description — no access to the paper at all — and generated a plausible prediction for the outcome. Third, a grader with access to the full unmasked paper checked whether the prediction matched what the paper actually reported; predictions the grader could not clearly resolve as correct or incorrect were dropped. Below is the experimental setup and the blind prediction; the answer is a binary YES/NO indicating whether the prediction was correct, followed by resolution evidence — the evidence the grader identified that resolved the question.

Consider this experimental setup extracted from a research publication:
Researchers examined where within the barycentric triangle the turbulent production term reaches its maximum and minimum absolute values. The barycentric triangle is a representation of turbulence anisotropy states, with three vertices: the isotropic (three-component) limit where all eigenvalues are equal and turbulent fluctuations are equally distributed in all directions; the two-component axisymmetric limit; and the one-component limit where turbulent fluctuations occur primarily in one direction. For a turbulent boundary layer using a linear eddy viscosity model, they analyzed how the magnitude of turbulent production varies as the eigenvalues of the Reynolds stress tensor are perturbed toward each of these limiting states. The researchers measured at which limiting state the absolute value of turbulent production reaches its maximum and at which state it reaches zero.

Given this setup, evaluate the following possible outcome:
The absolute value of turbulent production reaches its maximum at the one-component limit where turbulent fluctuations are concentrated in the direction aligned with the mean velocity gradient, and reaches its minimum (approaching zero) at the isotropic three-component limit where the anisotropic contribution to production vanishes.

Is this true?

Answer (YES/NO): YES